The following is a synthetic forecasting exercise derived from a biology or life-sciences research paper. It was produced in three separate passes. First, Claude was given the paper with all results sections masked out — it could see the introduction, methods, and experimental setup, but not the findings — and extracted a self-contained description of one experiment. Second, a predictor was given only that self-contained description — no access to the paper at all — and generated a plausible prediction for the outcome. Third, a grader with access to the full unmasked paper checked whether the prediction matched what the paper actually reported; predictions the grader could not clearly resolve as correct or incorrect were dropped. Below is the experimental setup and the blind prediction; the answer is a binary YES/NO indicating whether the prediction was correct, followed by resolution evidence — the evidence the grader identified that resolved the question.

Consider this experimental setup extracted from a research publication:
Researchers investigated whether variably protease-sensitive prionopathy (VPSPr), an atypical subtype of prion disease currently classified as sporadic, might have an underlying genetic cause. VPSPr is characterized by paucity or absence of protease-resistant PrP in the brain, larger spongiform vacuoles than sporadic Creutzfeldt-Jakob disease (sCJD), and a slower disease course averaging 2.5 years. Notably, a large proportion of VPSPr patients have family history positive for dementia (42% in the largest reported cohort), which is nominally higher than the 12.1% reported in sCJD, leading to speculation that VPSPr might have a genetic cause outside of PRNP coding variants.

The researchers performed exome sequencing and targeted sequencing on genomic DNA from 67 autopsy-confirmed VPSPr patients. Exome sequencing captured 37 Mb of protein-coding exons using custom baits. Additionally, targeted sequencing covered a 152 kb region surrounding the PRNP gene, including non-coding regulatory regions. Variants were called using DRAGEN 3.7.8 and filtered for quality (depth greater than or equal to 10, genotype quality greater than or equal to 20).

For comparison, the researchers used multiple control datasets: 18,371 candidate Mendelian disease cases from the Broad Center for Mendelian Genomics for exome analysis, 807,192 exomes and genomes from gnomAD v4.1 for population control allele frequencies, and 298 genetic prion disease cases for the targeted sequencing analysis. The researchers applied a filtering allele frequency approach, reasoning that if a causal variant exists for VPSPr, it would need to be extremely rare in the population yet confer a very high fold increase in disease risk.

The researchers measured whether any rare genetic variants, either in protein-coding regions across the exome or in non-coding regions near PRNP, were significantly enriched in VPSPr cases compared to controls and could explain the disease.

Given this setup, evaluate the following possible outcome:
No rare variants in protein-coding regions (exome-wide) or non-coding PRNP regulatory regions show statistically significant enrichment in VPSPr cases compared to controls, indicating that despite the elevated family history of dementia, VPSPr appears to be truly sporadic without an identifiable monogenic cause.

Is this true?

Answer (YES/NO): YES